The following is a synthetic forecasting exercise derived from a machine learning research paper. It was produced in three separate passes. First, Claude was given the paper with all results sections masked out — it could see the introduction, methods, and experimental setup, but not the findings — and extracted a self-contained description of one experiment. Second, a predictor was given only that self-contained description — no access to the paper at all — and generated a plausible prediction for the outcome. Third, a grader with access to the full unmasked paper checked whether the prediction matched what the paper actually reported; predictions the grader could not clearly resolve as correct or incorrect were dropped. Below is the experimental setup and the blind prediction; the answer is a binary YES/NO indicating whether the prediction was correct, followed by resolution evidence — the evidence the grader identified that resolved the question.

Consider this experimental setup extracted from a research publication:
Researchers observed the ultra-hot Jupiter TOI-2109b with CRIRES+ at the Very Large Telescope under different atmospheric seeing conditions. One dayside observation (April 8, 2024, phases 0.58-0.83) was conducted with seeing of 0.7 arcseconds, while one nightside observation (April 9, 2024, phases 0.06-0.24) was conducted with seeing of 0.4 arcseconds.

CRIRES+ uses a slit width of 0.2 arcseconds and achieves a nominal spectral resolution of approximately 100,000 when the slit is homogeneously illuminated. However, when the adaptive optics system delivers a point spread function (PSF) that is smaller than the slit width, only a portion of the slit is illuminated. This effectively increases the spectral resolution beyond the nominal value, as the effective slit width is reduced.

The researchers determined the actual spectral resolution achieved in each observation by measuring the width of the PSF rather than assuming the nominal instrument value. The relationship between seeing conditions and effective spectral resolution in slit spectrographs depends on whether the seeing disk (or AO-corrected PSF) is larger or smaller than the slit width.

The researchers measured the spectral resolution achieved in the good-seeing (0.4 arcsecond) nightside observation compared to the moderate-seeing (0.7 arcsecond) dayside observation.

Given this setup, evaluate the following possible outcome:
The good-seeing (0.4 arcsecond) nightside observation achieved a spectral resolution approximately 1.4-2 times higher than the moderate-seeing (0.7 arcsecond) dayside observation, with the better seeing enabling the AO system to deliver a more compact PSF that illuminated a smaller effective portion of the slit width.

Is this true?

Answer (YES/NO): NO